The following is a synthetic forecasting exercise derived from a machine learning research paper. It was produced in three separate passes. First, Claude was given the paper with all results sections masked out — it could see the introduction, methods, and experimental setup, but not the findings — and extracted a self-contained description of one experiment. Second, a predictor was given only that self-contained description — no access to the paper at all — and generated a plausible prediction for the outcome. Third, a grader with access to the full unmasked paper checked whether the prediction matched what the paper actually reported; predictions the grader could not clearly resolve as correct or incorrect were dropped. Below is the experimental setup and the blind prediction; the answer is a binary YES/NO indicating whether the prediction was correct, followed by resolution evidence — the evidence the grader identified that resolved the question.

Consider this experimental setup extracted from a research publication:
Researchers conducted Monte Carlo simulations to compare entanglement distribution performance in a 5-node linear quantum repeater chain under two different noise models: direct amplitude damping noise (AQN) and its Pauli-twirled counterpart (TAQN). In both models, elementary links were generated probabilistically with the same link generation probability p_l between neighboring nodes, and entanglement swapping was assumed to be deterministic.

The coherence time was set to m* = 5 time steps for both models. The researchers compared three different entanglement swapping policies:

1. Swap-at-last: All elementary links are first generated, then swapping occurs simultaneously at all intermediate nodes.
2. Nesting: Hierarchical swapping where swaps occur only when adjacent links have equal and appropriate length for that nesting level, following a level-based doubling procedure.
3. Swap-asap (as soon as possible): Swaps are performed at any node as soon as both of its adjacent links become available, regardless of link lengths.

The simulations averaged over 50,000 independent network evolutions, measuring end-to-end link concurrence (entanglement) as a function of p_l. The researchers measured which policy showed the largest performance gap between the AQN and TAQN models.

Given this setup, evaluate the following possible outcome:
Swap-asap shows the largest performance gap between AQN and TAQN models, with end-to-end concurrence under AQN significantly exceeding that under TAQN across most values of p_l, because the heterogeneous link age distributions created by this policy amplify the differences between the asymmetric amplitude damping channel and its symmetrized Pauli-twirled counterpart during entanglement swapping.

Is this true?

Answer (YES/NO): YES